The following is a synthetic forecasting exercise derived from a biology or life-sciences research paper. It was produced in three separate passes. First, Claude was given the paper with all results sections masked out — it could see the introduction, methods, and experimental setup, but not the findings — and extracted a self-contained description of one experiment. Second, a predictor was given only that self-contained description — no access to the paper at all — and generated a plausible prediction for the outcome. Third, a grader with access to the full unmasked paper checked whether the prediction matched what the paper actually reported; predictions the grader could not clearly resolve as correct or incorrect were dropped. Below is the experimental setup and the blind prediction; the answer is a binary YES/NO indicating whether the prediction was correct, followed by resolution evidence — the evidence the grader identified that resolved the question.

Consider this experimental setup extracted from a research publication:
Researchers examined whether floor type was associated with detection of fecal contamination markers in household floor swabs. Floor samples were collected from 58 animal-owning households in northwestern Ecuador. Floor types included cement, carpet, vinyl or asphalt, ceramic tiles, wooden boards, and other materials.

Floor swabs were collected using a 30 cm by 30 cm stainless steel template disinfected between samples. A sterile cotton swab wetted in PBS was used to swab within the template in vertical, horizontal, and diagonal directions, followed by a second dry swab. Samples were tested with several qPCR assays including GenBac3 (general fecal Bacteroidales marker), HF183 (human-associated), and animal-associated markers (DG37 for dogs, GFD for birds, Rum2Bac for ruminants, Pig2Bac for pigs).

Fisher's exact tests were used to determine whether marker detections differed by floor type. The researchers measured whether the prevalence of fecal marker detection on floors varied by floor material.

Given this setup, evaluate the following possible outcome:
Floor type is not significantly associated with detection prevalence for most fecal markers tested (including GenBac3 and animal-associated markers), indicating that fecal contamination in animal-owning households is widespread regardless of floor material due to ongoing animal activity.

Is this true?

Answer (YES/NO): YES